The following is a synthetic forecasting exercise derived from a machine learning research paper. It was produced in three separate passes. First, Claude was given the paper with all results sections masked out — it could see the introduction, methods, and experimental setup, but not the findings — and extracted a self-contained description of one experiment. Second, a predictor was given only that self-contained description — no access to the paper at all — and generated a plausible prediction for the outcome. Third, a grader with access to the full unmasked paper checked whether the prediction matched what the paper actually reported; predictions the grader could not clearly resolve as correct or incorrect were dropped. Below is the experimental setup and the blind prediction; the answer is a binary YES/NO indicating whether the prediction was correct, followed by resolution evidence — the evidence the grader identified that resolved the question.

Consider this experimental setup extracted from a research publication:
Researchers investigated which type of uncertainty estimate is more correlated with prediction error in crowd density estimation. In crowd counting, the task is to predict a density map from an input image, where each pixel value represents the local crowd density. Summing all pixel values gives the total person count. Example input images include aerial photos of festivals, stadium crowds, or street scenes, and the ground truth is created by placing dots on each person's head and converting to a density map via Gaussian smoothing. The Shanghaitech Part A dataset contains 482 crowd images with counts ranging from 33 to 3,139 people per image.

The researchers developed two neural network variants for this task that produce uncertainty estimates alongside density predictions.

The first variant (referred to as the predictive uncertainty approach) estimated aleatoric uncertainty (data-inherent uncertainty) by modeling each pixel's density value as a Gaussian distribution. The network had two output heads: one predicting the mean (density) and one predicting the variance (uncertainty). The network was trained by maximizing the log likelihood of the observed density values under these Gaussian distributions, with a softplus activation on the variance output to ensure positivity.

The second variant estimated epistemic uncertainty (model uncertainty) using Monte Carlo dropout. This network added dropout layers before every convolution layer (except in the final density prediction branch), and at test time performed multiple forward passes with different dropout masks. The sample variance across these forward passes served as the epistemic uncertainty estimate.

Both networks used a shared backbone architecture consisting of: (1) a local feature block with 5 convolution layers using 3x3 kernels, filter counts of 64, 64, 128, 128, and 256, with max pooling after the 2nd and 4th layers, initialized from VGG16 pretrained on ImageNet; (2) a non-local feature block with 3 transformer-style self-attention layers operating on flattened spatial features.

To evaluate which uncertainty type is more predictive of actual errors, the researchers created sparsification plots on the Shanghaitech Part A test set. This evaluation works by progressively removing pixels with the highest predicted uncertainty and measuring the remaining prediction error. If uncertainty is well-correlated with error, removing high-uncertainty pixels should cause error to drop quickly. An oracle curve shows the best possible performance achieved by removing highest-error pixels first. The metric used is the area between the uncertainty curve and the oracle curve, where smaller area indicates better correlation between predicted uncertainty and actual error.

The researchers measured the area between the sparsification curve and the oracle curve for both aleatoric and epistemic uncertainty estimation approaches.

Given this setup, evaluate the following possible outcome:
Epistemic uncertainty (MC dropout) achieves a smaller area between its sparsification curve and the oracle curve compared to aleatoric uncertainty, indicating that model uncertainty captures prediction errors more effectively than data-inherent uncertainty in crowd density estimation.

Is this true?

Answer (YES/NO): NO